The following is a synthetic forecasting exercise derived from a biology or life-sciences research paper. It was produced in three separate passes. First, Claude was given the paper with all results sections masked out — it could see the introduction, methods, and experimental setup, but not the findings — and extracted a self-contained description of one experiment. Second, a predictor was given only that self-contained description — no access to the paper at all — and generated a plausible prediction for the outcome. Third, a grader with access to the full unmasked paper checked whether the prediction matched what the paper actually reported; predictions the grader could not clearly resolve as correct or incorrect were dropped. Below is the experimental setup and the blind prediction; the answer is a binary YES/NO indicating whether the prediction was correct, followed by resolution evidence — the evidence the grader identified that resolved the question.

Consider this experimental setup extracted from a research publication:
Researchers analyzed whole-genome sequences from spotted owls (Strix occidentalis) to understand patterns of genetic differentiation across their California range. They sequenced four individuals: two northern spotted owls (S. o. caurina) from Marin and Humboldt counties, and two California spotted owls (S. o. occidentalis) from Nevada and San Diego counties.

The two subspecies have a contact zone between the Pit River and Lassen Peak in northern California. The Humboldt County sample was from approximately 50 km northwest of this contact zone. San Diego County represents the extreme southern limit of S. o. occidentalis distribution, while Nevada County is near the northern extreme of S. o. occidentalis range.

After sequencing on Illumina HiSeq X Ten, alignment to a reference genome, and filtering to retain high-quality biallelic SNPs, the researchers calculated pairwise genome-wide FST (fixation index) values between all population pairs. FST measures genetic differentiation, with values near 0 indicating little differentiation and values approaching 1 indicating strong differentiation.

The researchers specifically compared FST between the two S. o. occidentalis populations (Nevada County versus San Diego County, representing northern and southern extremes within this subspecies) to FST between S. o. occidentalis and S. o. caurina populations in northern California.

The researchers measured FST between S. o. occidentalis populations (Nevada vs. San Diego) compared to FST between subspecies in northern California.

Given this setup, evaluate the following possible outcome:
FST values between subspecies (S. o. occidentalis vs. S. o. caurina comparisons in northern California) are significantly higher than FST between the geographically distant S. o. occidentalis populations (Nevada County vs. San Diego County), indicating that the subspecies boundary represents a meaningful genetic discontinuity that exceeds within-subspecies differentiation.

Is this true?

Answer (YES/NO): NO